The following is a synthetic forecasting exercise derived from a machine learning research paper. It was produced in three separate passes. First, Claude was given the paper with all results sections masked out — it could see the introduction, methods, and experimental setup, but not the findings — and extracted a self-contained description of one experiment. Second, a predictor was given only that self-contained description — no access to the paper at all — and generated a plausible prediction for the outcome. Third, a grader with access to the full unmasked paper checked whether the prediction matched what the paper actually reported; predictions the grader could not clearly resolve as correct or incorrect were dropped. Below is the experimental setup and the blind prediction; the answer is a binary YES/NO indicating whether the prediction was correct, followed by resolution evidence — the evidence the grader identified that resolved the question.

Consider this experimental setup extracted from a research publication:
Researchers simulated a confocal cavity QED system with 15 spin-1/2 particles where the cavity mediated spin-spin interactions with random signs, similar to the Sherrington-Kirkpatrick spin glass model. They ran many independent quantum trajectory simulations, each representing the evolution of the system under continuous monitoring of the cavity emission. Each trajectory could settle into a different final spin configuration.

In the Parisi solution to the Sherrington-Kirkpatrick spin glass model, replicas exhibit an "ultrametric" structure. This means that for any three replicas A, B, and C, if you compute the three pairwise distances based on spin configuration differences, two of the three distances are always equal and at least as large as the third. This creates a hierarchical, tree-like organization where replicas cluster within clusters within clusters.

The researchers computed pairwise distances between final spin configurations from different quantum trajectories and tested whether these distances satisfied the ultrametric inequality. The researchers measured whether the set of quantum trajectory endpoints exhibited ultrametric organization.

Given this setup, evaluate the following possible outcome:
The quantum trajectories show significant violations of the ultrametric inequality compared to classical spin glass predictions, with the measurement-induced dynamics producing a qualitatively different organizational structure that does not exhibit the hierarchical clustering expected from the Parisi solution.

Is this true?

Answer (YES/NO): NO